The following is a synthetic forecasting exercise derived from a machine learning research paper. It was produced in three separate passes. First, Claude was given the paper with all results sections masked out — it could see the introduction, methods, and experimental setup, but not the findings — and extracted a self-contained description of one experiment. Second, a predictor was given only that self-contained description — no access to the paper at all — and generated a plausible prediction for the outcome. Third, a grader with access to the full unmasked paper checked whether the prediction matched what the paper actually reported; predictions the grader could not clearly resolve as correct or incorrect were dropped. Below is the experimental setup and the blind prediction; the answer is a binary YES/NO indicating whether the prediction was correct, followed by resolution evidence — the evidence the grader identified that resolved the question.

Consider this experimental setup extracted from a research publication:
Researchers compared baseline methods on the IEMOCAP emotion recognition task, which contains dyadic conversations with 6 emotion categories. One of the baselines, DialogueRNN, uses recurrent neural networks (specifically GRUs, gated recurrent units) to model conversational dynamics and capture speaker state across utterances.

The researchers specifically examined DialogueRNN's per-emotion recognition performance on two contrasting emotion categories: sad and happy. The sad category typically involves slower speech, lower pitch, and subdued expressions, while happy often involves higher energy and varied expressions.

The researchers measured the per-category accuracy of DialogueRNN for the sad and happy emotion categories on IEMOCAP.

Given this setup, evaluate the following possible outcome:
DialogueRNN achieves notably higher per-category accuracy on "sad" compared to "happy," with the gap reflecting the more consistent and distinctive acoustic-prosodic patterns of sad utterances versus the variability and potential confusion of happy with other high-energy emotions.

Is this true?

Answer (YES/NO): YES